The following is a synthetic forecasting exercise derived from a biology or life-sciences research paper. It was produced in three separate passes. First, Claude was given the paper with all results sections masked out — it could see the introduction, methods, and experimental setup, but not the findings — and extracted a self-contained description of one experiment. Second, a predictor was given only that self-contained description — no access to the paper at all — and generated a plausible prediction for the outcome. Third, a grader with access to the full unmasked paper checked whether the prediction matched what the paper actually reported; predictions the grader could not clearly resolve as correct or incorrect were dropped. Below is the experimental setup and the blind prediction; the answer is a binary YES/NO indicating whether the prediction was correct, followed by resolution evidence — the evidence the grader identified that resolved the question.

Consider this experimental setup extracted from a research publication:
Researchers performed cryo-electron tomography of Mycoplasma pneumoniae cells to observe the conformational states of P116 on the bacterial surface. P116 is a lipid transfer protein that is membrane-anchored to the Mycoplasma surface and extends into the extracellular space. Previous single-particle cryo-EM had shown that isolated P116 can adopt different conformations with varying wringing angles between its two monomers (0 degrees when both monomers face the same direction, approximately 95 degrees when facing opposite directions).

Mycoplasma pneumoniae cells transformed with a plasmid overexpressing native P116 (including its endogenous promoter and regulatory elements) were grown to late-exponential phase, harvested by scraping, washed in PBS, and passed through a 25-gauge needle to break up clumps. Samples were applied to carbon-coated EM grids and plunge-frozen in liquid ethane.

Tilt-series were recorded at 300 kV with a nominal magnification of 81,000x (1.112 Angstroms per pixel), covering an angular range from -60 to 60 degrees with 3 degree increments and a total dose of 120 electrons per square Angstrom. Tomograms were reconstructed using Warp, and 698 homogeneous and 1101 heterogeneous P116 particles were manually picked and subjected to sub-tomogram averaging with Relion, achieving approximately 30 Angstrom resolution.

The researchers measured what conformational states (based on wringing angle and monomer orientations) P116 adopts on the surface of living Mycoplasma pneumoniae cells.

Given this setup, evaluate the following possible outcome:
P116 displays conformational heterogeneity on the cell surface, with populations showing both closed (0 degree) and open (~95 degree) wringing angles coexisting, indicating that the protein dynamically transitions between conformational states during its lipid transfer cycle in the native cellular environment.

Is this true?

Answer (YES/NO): NO